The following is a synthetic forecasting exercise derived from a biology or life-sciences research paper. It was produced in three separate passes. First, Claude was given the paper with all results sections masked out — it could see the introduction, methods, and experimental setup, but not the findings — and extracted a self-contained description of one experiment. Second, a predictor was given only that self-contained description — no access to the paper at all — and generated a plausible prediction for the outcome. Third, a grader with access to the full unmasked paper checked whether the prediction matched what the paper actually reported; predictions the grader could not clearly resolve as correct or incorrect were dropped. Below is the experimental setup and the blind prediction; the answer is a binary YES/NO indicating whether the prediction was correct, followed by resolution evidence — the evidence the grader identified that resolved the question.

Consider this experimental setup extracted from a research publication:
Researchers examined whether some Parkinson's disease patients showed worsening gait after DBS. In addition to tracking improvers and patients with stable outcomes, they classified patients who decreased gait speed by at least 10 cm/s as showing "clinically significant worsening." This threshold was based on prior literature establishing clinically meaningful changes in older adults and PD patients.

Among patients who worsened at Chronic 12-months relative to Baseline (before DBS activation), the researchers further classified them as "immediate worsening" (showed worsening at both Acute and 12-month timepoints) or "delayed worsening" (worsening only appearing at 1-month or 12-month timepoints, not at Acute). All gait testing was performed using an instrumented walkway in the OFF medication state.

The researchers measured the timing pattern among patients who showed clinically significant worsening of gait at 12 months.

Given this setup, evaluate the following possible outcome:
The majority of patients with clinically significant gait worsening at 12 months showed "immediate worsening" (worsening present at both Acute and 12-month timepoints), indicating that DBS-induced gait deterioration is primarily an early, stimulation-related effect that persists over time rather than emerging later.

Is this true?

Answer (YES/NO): NO